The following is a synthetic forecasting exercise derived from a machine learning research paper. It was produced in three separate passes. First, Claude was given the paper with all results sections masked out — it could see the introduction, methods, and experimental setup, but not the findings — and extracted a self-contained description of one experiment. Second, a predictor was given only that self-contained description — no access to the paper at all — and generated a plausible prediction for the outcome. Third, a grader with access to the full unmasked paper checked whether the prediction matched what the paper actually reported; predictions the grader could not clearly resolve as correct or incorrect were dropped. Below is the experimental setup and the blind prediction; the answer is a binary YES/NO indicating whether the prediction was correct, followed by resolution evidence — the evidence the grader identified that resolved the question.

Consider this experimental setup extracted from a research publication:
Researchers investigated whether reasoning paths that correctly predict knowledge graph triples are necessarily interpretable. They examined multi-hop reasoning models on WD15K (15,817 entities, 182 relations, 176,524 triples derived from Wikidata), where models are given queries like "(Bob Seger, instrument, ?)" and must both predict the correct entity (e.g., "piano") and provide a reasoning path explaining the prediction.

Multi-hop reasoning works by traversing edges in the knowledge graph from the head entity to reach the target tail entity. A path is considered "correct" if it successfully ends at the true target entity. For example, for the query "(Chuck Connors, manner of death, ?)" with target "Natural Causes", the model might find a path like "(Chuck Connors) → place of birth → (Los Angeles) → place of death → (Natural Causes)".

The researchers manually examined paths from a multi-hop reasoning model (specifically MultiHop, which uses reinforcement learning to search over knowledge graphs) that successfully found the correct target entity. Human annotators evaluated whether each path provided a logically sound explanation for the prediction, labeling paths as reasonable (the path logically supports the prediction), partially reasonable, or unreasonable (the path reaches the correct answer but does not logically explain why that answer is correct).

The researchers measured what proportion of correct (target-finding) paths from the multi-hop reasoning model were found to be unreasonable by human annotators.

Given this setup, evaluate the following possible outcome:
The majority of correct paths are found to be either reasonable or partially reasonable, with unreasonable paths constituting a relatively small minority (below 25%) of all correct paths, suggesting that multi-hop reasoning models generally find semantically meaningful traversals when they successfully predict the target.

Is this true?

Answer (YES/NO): NO